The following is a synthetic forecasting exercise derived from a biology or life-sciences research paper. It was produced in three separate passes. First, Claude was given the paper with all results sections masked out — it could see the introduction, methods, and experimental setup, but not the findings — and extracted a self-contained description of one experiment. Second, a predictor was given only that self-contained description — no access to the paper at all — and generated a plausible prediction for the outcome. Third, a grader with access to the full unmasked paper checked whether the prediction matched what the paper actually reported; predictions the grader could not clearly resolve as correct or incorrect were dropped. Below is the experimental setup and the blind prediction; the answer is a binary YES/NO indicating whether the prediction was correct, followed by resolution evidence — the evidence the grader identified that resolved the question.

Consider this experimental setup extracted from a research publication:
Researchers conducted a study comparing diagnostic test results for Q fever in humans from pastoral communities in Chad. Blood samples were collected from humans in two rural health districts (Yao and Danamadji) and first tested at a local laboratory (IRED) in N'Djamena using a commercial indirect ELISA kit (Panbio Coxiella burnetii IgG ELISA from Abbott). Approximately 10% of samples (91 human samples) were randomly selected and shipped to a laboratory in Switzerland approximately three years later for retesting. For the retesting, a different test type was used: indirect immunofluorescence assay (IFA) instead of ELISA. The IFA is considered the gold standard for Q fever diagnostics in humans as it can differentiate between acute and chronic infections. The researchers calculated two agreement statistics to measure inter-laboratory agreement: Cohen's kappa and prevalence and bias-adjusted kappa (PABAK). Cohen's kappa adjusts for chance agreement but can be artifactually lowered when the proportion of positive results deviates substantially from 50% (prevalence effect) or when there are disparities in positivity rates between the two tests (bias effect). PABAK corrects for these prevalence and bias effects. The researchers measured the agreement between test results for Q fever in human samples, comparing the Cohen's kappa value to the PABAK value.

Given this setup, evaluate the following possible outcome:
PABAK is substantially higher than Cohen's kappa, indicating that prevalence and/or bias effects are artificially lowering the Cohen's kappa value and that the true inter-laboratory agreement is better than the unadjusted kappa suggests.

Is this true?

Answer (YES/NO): NO